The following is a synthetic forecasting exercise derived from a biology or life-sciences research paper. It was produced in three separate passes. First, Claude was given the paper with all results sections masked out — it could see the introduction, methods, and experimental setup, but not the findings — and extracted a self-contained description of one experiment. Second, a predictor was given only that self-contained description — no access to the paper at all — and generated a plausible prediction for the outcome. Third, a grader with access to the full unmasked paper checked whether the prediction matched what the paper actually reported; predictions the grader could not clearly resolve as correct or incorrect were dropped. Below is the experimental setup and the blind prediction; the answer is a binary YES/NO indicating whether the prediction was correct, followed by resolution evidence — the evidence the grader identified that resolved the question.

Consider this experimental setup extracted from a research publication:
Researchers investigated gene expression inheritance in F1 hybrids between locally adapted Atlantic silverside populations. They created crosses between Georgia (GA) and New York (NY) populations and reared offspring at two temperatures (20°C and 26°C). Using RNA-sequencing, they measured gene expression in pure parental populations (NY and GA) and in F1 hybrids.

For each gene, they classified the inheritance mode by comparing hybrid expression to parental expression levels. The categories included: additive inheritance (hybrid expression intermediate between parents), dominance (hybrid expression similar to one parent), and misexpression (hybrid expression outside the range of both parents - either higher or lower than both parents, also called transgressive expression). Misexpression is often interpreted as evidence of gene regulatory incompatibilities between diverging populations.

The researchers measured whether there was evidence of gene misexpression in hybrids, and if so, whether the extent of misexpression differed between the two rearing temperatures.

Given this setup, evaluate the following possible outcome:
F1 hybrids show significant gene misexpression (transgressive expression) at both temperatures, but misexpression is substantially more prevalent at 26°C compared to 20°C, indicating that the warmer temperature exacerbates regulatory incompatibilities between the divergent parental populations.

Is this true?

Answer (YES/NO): NO